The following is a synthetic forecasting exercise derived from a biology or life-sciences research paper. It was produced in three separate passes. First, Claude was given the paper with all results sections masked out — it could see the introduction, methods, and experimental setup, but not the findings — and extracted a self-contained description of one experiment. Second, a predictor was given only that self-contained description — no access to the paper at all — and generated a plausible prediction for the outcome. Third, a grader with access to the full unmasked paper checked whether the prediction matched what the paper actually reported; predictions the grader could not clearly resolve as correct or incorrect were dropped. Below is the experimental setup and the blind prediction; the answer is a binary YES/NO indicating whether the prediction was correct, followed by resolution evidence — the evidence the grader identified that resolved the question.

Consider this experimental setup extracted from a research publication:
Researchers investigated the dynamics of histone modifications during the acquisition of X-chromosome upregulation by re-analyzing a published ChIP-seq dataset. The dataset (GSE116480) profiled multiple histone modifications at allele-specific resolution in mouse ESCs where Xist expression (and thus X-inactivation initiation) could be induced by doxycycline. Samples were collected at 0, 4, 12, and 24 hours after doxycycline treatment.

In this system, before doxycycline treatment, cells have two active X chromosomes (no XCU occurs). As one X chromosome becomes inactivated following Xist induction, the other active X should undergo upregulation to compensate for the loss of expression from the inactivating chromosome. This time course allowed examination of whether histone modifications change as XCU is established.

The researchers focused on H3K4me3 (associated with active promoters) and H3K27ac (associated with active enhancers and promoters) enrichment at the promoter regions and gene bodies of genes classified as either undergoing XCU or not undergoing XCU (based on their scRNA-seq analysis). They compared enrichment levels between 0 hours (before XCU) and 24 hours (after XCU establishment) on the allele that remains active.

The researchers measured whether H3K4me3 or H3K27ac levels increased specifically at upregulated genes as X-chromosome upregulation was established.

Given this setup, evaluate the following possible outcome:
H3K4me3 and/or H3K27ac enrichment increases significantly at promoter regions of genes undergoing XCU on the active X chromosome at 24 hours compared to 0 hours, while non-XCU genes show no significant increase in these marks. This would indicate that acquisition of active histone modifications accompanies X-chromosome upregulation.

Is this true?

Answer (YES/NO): NO